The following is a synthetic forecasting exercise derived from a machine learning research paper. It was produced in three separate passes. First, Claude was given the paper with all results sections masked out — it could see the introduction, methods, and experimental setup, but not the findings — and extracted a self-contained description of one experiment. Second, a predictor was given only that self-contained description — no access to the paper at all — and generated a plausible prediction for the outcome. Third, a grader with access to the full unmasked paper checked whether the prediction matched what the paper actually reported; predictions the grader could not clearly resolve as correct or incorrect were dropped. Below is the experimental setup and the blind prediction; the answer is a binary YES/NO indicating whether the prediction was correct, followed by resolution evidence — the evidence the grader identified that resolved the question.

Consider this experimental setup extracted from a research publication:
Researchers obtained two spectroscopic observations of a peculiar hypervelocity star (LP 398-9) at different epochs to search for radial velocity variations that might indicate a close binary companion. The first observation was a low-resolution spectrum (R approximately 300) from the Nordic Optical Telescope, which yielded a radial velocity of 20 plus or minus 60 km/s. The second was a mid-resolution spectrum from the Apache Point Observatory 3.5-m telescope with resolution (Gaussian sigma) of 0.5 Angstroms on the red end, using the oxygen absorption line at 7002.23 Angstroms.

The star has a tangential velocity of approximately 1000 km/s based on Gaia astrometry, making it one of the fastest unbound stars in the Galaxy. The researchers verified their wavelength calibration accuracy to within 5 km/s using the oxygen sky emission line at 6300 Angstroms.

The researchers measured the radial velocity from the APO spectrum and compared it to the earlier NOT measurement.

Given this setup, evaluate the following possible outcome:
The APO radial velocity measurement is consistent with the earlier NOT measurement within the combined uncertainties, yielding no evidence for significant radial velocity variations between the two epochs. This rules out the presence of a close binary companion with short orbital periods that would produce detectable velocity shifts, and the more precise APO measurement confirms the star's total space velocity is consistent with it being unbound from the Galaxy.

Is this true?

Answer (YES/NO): YES